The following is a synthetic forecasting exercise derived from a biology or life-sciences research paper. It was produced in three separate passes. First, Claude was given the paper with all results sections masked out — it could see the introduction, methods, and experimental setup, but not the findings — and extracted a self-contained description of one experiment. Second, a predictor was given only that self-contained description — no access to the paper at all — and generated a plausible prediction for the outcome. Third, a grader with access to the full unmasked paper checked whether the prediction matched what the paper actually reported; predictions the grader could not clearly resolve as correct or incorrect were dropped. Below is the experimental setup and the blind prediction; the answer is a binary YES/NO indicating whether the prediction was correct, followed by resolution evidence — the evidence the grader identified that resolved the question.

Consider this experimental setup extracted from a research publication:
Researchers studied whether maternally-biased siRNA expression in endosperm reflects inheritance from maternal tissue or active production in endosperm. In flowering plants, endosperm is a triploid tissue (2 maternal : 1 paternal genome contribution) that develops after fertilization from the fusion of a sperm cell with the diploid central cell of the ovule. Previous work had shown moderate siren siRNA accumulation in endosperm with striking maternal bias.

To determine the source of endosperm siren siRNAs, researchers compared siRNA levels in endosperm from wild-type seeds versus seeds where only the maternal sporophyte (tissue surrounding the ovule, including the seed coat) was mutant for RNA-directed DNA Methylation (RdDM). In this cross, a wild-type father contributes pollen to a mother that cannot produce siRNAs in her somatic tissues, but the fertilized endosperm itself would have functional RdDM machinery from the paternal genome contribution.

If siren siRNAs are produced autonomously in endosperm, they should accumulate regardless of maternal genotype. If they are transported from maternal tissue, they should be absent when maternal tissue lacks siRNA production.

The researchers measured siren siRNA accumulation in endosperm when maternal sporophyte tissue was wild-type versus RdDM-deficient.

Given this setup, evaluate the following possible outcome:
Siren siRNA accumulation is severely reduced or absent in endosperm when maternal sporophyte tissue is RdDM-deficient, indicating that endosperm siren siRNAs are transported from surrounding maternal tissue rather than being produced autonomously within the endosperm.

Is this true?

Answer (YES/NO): YES